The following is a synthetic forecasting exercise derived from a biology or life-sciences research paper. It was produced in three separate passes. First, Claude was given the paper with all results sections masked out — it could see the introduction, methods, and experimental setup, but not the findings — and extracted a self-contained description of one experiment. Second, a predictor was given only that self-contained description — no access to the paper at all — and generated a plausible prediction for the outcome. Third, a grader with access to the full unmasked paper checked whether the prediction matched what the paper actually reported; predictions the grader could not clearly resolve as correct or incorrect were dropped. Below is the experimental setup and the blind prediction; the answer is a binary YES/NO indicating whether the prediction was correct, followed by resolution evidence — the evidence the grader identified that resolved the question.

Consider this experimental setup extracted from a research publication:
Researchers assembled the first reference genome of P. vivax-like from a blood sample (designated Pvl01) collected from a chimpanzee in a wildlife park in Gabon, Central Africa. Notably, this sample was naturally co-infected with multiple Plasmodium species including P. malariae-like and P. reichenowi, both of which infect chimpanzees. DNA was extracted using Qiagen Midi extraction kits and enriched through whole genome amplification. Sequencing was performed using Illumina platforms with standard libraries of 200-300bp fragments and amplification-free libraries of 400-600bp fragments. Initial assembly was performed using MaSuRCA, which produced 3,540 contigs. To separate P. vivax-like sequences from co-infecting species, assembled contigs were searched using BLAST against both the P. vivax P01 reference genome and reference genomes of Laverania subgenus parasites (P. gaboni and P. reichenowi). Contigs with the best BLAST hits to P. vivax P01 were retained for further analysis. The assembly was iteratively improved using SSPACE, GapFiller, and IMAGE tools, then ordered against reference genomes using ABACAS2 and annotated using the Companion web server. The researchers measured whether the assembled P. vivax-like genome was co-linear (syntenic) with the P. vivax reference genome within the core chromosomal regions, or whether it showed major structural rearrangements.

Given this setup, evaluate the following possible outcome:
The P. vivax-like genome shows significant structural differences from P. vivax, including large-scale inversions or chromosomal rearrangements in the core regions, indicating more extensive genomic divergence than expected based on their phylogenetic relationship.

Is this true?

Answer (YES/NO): NO